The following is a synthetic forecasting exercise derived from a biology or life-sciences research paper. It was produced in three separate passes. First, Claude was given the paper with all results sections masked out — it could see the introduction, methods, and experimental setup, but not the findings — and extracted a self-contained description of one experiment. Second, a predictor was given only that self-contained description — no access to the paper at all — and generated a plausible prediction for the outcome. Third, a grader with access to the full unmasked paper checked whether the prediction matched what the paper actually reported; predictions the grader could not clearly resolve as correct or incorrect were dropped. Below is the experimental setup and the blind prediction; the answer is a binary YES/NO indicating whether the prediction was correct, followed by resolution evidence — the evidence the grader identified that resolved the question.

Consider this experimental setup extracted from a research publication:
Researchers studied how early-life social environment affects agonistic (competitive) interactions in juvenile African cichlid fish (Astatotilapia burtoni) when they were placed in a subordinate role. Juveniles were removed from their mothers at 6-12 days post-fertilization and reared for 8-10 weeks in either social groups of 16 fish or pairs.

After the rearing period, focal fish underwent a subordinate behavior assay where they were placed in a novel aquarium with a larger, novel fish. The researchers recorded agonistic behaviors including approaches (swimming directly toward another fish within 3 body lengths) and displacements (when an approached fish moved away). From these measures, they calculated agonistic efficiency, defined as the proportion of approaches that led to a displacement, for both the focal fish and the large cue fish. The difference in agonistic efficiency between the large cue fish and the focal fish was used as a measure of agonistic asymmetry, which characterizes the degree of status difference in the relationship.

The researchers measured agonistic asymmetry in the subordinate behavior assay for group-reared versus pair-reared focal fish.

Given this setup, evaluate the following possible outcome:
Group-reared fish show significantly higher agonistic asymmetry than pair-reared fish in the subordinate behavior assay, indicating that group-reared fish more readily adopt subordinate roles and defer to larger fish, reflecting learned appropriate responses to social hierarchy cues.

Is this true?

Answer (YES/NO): NO